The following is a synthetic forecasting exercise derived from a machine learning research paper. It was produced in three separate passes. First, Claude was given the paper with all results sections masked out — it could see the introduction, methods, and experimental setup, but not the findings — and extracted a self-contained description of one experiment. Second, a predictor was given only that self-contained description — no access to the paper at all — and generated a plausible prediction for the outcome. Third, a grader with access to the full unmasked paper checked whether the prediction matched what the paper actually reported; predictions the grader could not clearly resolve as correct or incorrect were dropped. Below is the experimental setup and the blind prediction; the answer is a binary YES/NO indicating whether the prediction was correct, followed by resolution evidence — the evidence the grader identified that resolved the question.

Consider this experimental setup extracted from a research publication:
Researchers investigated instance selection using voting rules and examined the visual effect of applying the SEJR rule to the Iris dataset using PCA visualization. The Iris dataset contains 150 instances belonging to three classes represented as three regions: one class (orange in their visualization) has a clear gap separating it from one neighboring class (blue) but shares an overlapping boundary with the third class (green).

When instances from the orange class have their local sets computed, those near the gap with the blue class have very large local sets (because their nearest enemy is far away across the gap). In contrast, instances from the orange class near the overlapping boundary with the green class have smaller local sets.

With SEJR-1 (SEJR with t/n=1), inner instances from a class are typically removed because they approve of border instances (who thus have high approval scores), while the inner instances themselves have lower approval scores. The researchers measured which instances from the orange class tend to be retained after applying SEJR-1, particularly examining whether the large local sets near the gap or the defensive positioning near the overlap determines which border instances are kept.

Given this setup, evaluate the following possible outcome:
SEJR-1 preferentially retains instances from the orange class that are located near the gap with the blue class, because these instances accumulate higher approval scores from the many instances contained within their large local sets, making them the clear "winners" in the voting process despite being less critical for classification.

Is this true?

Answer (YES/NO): NO